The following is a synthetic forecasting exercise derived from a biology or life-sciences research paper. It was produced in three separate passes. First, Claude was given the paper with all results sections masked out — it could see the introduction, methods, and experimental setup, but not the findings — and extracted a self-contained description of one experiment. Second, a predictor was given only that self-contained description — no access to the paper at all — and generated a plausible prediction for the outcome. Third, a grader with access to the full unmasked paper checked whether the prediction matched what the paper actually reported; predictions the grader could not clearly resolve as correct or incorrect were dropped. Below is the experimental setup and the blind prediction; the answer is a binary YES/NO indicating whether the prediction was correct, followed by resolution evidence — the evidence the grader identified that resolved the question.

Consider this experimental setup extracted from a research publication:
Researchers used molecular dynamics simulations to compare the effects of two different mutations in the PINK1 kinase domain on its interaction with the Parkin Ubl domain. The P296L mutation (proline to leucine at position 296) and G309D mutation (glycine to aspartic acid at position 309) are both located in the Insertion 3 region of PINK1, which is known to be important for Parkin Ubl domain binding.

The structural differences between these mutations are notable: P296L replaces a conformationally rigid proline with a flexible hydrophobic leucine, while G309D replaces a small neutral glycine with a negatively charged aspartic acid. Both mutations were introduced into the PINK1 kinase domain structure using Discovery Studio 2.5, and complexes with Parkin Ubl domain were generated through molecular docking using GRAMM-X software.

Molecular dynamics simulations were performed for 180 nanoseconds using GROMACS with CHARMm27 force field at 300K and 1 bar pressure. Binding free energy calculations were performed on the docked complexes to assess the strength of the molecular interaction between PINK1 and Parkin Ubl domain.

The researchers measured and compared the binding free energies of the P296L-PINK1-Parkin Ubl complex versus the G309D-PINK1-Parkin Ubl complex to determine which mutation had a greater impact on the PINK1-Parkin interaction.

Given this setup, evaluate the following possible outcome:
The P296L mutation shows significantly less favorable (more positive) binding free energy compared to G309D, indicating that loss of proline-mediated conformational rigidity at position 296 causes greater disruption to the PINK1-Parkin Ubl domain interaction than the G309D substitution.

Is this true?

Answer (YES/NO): NO